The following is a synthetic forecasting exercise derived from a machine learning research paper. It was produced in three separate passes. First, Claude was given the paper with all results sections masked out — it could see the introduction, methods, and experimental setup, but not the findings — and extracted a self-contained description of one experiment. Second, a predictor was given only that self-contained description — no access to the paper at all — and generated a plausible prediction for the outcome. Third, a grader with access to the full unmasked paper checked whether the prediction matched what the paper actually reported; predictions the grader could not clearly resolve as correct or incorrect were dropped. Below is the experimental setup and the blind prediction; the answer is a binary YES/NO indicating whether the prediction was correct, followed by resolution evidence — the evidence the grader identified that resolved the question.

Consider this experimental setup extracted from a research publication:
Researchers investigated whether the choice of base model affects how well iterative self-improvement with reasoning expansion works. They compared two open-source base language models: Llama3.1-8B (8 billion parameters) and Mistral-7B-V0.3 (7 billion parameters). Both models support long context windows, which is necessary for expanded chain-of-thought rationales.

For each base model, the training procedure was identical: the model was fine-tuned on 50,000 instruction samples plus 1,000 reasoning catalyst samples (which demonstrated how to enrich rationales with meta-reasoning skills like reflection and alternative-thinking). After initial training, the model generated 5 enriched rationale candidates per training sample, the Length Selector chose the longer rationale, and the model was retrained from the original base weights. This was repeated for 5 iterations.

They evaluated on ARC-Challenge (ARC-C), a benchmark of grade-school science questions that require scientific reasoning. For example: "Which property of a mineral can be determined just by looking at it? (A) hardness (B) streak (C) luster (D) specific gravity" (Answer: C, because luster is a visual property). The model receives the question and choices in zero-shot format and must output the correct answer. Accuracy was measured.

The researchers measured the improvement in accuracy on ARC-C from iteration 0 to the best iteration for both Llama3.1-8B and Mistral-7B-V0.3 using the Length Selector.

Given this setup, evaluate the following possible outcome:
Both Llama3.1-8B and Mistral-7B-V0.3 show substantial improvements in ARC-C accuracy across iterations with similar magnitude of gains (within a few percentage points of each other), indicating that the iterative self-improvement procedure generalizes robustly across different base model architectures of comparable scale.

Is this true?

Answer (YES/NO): NO